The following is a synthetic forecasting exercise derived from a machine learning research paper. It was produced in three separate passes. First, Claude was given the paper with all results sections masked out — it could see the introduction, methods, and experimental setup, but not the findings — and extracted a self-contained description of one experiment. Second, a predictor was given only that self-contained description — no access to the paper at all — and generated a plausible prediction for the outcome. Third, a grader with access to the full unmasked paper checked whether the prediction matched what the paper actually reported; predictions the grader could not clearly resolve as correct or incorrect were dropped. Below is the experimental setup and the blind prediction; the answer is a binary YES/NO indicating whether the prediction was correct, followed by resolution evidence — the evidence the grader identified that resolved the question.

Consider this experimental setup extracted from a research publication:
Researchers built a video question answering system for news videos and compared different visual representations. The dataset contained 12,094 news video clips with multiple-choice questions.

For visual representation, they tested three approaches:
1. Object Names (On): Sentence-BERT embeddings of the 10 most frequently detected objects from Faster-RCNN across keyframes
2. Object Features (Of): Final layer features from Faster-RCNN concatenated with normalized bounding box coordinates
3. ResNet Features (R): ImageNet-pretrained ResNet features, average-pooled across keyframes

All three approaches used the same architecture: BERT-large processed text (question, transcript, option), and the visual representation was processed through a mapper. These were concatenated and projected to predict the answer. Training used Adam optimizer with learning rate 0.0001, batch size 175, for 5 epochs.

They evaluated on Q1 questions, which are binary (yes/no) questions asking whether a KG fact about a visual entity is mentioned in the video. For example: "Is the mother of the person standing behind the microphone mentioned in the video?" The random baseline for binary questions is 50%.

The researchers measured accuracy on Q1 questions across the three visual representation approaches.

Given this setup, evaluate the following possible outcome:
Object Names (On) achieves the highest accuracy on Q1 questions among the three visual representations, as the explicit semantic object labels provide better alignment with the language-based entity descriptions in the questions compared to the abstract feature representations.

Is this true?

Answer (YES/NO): YES